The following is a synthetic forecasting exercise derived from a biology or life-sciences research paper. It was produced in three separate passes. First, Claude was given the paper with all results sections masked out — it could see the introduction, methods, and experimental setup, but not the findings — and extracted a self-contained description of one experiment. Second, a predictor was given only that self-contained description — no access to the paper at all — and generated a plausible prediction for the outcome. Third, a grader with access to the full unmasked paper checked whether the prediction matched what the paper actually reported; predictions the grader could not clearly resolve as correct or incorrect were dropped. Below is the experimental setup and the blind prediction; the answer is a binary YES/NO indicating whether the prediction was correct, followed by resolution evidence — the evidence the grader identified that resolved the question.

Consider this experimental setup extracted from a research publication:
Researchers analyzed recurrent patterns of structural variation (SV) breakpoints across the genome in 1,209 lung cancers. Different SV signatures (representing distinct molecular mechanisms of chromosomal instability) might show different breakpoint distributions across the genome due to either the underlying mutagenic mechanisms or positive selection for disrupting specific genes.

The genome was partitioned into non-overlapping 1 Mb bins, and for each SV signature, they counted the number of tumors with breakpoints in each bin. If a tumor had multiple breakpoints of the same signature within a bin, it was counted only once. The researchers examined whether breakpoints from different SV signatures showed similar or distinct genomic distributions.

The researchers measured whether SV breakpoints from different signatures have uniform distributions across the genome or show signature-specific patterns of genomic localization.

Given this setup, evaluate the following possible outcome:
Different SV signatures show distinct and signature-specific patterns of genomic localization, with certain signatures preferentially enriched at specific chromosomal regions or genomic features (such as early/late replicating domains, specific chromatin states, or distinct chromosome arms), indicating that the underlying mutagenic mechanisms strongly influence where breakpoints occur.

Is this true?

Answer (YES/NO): NO